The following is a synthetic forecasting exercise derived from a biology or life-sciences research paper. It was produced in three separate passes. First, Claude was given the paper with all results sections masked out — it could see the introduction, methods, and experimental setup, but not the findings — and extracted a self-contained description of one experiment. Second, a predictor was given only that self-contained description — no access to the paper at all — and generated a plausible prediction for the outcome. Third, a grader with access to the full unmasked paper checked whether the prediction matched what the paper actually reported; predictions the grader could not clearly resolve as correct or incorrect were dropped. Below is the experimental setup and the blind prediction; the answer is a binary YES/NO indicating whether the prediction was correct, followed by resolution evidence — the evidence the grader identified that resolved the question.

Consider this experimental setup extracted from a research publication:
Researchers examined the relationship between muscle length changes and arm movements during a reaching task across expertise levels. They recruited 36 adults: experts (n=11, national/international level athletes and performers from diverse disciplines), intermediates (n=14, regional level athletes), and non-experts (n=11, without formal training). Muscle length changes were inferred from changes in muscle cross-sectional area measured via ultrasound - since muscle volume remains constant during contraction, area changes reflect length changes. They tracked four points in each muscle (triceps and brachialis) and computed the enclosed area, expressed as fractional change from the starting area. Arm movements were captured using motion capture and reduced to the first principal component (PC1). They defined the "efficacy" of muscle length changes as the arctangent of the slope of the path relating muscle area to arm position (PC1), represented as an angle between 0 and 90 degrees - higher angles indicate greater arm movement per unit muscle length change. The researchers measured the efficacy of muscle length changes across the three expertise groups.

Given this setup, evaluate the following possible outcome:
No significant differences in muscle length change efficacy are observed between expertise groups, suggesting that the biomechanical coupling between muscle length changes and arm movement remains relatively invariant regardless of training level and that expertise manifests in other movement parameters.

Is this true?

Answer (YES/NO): NO